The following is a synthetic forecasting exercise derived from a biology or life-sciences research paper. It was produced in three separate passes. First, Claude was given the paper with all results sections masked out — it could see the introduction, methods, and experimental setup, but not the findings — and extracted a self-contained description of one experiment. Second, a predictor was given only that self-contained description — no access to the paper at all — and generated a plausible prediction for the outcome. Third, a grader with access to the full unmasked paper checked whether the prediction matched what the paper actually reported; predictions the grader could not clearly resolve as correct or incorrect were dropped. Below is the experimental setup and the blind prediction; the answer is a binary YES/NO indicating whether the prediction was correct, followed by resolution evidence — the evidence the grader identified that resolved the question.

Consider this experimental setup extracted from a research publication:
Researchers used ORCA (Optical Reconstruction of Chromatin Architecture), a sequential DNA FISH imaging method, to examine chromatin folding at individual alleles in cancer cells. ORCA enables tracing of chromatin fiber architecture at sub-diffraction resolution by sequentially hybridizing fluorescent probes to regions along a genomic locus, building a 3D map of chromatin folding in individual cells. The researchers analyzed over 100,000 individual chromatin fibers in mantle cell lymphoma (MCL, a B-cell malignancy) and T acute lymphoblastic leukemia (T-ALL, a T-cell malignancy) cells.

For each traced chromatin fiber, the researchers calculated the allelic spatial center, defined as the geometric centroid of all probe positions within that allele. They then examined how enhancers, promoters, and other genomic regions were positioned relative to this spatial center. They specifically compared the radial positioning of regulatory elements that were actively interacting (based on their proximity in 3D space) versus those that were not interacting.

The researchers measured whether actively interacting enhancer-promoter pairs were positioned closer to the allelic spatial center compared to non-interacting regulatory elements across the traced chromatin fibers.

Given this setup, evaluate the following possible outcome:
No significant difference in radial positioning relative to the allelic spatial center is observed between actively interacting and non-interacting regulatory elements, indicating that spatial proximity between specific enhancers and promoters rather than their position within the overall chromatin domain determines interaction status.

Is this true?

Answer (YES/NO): NO